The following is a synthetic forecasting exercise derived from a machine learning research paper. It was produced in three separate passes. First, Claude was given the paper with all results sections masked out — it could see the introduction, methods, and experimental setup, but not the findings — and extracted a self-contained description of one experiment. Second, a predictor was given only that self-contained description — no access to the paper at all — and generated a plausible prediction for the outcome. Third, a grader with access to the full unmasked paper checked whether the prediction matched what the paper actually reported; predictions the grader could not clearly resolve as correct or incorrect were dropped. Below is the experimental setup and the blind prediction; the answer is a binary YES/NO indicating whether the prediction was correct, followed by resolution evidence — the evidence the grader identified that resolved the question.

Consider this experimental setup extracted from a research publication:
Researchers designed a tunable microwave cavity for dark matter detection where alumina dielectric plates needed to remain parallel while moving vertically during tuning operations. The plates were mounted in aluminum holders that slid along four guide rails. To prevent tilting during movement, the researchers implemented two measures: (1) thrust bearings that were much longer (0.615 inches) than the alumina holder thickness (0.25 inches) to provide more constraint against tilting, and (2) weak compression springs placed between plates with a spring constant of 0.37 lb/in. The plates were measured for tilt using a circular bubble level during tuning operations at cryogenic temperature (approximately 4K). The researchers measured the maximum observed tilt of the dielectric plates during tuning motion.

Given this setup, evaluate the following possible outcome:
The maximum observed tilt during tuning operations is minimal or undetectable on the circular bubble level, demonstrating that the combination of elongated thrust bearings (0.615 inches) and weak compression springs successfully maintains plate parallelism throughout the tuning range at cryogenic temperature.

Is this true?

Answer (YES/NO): YES